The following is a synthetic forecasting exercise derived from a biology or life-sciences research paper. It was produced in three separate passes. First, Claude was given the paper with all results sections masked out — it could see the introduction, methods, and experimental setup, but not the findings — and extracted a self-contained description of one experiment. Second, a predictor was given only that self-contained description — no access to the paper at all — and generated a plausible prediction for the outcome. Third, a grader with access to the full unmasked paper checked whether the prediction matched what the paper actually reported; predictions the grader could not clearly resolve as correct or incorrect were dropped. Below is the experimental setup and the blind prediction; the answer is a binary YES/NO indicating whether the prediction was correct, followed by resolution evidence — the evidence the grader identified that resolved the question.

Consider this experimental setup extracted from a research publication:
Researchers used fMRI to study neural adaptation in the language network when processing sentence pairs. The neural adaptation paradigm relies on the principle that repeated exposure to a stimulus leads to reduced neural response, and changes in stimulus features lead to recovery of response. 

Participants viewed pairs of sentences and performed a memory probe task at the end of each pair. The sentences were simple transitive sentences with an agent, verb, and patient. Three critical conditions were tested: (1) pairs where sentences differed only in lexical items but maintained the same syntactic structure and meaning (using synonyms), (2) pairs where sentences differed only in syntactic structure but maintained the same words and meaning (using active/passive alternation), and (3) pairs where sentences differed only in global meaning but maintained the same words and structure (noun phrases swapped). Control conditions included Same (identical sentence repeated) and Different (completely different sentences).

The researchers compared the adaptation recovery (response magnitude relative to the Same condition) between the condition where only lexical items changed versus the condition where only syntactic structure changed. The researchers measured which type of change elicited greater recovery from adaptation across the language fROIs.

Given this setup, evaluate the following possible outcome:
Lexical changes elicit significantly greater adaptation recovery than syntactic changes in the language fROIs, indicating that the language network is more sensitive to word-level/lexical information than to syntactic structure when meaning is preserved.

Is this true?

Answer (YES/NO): NO